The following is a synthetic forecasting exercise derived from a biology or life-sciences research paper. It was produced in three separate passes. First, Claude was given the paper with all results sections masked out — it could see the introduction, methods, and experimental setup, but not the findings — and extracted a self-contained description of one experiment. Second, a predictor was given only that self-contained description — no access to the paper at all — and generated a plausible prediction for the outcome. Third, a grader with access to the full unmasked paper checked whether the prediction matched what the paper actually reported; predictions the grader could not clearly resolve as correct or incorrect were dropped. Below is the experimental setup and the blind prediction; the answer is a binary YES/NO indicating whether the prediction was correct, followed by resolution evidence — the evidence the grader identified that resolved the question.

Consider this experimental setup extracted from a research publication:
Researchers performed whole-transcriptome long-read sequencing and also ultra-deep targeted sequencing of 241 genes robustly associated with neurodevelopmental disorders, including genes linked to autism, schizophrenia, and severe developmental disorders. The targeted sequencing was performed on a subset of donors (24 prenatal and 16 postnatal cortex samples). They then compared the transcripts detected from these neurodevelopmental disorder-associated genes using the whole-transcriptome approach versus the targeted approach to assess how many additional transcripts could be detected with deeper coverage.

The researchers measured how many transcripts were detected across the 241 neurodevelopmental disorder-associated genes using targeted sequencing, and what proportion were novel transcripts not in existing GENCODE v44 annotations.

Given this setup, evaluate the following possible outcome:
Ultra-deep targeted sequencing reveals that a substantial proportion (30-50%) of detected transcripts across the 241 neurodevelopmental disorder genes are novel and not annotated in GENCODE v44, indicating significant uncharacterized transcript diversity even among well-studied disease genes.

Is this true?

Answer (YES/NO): NO